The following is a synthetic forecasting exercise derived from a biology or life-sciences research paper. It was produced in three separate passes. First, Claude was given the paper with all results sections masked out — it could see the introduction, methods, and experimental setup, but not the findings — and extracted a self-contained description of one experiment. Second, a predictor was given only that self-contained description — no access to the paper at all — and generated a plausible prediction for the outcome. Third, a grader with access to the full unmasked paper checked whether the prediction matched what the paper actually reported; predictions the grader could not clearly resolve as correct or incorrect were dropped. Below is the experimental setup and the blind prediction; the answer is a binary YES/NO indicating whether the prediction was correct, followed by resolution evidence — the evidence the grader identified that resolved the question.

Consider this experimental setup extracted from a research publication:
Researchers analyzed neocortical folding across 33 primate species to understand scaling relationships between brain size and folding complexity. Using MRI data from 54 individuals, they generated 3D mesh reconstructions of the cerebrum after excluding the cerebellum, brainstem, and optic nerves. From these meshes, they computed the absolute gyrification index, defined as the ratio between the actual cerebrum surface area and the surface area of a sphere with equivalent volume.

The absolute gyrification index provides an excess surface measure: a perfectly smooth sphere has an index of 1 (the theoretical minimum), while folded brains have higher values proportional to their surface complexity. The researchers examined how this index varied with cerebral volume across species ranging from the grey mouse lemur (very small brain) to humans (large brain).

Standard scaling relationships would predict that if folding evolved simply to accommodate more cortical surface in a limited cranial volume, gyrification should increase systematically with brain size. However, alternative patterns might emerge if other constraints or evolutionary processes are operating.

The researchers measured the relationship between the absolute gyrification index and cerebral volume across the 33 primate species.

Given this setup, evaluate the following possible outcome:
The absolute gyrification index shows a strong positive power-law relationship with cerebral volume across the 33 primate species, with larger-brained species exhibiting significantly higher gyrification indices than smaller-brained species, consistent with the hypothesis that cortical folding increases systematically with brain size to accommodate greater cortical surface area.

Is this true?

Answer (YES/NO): NO